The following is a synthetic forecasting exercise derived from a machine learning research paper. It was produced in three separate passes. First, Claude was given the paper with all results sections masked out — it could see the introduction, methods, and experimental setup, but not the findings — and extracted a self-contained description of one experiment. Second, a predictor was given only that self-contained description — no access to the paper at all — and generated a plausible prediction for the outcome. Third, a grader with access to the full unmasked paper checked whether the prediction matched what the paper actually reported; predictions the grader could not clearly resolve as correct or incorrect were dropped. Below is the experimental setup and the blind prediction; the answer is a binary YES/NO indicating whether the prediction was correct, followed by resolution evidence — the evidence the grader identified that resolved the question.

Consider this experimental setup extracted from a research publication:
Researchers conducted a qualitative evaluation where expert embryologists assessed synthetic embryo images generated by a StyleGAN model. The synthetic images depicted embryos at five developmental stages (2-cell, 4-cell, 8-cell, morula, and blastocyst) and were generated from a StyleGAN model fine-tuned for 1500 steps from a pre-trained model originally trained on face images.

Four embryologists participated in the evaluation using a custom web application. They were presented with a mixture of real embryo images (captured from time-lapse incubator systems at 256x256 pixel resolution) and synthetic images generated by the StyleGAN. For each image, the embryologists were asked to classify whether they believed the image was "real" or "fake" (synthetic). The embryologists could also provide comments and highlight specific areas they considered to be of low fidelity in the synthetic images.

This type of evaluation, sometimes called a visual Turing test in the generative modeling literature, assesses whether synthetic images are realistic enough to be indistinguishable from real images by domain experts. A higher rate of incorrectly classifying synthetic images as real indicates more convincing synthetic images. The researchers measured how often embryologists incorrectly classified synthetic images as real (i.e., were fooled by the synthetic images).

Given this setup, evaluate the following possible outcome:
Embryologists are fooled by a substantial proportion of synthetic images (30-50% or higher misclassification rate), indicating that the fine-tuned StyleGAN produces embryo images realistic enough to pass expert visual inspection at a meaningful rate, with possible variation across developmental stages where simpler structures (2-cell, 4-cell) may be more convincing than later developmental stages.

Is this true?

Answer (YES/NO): NO